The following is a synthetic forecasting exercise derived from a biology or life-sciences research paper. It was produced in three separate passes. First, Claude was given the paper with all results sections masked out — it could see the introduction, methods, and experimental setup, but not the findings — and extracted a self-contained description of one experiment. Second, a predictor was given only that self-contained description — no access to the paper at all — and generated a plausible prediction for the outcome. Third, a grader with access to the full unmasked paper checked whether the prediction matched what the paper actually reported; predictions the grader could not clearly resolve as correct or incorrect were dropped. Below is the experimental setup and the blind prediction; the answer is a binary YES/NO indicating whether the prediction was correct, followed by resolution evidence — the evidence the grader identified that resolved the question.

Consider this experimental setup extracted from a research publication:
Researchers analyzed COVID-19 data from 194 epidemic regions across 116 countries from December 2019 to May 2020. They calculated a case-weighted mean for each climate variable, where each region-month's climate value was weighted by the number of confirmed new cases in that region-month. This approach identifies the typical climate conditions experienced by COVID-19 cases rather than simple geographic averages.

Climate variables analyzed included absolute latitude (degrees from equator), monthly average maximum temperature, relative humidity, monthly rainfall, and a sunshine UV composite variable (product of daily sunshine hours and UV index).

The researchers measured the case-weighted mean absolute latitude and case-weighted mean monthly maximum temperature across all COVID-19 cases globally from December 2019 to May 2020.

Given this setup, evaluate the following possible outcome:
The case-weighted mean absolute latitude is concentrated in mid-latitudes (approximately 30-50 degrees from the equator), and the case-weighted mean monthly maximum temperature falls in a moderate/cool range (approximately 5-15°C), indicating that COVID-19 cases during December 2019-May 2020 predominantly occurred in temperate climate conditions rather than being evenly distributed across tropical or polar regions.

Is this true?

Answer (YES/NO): NO